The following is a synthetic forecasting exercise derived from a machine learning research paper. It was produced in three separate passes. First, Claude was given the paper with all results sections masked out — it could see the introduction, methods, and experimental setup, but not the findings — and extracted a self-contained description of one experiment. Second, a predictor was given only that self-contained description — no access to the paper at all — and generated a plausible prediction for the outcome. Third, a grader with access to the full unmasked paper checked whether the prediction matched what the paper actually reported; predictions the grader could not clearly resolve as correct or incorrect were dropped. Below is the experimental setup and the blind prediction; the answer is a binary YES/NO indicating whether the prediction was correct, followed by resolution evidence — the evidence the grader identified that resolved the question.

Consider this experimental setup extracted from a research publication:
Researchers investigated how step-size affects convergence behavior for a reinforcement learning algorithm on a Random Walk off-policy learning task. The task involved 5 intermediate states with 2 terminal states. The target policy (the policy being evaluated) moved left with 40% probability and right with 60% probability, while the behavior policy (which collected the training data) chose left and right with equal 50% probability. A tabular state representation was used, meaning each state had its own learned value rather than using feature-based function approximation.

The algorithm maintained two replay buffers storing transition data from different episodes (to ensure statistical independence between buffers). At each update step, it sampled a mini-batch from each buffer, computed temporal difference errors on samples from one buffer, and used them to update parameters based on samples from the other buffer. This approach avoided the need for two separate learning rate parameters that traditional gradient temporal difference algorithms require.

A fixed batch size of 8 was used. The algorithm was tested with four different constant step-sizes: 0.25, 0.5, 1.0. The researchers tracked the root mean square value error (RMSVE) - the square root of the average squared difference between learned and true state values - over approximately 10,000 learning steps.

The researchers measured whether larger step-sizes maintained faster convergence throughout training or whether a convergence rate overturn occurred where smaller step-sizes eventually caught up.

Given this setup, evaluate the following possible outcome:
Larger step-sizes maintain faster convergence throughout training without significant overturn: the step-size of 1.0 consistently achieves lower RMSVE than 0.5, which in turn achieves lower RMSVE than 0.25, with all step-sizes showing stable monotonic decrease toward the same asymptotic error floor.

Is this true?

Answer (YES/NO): NO